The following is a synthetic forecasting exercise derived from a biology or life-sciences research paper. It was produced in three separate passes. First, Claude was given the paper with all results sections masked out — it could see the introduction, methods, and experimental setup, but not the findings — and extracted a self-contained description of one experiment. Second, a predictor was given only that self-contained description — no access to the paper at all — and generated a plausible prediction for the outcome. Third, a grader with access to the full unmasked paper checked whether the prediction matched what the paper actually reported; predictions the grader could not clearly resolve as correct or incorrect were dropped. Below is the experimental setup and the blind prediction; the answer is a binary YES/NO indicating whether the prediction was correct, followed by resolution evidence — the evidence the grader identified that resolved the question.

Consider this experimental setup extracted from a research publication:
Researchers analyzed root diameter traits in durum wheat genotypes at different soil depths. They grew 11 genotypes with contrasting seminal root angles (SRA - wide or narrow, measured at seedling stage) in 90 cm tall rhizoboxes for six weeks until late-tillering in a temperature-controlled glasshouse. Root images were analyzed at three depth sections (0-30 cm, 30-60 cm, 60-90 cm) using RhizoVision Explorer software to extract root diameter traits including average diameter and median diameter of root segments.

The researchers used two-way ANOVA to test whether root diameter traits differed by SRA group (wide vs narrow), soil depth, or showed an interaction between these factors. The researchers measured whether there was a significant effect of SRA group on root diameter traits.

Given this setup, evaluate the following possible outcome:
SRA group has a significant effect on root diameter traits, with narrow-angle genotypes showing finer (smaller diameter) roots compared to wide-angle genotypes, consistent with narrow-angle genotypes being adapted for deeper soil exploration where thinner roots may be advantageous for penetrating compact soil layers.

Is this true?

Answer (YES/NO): NO